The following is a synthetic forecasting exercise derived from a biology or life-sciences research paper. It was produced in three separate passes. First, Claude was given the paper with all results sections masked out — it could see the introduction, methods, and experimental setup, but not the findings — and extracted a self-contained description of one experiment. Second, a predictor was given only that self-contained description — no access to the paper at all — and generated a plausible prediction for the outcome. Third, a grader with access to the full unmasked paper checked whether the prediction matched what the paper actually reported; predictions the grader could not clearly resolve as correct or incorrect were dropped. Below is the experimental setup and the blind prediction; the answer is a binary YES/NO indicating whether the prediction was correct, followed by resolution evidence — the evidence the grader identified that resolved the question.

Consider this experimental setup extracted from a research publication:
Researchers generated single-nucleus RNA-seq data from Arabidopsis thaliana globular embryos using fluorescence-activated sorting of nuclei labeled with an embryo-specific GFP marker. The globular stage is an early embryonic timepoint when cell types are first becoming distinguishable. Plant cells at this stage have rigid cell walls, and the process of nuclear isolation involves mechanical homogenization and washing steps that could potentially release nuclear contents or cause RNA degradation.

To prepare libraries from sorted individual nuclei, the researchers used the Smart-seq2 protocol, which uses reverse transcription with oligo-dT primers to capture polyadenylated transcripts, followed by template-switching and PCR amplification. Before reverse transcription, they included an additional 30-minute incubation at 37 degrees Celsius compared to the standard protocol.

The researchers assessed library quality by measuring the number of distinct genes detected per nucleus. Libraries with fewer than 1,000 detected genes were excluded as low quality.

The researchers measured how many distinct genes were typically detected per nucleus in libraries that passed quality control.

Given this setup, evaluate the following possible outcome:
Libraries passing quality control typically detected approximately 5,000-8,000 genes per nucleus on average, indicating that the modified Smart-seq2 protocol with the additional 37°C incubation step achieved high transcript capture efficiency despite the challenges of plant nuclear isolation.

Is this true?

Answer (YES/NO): NO